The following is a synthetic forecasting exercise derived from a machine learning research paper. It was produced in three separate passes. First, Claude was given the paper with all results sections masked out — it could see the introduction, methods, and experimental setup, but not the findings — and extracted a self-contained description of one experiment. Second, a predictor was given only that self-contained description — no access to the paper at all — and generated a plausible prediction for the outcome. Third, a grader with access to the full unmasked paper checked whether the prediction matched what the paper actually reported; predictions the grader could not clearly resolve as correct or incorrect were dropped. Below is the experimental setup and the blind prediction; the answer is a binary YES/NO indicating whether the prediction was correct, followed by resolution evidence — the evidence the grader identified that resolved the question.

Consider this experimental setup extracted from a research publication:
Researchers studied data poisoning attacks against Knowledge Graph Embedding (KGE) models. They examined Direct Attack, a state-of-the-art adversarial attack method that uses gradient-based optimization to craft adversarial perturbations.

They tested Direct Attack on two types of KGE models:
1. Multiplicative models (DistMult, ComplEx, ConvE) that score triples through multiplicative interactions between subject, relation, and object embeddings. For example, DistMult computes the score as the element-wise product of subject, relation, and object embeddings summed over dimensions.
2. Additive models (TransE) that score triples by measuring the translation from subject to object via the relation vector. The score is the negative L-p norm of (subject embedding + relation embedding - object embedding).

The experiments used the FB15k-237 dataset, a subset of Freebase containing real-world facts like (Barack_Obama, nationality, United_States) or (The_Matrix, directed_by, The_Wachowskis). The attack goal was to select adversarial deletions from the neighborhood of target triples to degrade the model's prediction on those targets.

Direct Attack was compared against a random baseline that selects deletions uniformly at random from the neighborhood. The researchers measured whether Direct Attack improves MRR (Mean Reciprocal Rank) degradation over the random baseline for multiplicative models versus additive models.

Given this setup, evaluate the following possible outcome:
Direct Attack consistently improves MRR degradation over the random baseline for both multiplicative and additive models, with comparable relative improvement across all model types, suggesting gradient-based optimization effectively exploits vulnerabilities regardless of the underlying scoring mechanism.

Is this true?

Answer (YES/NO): NO